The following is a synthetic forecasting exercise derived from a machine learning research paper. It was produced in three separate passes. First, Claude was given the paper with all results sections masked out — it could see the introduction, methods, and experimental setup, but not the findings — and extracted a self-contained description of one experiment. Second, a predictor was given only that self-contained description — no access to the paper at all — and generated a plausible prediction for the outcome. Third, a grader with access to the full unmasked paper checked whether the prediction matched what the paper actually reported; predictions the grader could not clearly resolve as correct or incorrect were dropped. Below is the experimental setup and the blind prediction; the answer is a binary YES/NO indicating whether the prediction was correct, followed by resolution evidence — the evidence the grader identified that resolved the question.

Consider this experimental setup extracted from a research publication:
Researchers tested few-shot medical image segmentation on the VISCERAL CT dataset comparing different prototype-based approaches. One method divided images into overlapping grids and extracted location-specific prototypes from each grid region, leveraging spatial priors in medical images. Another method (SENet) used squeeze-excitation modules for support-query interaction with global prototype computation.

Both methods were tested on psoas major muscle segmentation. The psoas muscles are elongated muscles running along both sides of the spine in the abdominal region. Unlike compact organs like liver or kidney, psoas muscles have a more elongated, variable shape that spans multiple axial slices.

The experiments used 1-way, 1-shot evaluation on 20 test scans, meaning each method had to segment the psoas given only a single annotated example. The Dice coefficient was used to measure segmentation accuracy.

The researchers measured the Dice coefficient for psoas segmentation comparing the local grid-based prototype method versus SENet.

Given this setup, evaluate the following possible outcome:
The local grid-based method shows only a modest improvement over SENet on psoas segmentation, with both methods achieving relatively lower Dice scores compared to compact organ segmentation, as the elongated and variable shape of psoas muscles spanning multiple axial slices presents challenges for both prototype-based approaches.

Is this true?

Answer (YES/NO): NO